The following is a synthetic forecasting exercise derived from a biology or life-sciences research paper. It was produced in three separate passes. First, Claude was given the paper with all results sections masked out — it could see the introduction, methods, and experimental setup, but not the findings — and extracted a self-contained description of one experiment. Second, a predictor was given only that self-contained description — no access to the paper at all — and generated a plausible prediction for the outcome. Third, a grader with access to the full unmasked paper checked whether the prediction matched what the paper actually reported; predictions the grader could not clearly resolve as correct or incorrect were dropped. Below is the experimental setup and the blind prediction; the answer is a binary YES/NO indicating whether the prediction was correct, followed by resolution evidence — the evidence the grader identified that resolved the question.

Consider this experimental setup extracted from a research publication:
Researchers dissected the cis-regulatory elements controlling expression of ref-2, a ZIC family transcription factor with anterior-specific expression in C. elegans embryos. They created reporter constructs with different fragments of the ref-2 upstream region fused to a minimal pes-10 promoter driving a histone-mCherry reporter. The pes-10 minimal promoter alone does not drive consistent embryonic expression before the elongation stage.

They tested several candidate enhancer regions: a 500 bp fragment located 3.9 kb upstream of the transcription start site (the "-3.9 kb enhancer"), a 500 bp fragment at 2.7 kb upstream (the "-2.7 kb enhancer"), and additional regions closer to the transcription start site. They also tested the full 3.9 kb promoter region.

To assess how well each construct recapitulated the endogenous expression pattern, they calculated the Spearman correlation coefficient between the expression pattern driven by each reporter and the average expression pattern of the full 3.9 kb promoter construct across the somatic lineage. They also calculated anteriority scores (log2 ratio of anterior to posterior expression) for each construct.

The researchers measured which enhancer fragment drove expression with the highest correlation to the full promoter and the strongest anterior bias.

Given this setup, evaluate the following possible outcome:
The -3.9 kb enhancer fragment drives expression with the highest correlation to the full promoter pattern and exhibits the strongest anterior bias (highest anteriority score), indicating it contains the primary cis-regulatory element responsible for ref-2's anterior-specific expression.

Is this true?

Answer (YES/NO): YES